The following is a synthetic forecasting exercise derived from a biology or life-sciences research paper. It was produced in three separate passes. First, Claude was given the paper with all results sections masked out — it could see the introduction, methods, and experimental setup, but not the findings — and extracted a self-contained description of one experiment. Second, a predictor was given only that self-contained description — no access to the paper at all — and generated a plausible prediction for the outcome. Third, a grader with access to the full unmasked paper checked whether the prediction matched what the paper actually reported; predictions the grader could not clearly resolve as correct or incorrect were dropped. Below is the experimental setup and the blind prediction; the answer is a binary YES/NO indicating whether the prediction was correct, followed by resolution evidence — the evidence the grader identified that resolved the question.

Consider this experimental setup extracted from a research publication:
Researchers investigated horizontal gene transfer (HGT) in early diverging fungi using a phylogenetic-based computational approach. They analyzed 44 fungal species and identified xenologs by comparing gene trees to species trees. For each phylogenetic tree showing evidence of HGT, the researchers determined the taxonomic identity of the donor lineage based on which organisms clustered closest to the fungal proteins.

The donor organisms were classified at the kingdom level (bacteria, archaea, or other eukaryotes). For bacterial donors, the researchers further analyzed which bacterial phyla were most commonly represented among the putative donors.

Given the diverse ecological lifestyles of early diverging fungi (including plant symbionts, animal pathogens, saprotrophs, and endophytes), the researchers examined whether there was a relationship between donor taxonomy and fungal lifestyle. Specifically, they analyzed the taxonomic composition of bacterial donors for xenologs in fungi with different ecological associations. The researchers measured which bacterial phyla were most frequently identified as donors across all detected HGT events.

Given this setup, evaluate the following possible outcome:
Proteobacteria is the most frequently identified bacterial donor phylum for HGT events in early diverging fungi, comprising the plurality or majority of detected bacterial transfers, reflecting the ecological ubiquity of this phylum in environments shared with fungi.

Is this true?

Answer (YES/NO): NO